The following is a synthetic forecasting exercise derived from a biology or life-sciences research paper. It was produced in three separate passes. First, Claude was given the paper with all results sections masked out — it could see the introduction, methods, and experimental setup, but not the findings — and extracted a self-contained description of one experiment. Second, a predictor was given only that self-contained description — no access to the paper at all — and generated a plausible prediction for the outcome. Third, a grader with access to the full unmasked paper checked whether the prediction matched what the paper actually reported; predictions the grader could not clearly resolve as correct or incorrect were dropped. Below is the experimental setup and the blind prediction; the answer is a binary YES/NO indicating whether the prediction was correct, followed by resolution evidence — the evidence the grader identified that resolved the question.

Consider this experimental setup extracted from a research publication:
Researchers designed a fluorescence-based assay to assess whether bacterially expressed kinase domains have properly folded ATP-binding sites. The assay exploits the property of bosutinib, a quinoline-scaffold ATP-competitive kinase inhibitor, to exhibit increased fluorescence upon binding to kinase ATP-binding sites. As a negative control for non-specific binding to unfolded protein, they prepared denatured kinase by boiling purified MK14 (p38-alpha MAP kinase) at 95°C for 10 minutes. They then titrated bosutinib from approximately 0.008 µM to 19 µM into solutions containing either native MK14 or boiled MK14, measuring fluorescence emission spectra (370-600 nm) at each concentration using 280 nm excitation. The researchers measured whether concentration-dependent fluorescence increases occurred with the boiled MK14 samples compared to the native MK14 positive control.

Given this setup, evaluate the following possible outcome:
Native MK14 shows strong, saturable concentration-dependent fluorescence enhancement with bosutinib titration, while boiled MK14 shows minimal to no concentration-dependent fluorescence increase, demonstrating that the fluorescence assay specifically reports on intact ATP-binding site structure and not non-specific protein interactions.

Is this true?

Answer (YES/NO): NO